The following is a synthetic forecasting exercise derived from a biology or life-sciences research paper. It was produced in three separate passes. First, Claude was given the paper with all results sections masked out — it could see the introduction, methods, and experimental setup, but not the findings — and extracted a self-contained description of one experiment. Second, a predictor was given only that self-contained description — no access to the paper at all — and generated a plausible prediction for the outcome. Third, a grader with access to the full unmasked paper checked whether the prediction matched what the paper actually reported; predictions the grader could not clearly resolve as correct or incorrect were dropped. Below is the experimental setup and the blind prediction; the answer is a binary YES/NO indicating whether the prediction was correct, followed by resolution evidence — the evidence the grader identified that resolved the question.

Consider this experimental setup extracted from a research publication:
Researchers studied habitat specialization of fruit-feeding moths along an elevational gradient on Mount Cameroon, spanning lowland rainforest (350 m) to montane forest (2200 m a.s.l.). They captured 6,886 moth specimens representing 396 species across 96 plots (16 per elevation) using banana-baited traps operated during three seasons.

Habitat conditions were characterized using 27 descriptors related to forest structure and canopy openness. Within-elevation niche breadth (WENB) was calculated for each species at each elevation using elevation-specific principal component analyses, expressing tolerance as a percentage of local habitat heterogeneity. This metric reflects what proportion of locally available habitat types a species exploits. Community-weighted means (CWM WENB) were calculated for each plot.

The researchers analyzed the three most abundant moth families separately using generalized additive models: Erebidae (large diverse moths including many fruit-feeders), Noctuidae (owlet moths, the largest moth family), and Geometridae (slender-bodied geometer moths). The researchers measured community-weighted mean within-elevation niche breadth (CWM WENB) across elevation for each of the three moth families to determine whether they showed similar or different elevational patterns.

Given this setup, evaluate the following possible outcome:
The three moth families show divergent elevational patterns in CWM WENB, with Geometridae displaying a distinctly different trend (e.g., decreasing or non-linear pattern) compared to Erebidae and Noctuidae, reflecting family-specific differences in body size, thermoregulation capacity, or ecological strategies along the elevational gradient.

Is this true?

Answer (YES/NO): NO